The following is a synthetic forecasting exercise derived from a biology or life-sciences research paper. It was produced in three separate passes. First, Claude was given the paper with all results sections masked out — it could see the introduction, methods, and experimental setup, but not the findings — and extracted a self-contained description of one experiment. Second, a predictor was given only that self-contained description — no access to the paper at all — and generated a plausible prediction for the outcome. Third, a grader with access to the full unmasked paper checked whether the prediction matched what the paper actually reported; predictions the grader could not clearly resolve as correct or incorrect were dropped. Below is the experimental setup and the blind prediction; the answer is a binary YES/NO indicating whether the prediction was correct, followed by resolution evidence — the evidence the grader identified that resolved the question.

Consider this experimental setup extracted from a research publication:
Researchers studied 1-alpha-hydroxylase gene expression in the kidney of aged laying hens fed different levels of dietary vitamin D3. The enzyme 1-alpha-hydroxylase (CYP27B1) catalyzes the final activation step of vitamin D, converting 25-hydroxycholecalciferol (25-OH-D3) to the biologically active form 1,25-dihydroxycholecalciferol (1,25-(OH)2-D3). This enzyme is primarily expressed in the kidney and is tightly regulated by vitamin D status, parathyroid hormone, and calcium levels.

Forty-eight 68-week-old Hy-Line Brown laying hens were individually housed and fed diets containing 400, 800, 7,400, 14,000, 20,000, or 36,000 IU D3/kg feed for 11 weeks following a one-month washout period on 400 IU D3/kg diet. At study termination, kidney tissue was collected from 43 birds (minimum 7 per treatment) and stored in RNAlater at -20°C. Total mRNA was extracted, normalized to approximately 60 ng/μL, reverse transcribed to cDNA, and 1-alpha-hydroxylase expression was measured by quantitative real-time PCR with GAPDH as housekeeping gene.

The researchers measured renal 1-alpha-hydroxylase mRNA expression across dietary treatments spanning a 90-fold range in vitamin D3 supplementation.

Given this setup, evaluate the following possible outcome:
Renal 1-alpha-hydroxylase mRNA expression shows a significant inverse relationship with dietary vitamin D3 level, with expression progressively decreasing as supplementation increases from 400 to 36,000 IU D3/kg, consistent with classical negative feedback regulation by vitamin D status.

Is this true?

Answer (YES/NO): NO